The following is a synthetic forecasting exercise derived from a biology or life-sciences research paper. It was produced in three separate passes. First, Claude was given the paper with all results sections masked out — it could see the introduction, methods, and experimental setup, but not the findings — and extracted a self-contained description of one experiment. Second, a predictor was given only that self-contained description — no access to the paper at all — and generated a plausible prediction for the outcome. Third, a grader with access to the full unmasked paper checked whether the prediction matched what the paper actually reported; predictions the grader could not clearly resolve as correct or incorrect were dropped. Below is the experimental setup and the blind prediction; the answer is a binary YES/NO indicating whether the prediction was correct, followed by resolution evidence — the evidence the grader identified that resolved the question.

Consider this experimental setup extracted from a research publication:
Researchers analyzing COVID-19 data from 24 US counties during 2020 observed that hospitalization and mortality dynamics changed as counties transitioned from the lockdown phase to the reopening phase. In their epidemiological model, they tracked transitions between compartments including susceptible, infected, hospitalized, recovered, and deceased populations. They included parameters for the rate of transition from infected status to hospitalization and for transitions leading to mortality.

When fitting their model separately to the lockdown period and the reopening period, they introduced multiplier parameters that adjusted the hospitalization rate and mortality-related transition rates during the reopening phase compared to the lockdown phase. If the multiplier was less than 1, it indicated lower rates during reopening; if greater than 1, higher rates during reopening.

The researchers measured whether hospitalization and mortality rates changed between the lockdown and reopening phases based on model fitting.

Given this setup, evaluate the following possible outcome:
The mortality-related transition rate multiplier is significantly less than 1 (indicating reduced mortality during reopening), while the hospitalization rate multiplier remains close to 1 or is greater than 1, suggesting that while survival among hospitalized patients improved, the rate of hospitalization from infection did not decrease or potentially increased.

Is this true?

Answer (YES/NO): NO